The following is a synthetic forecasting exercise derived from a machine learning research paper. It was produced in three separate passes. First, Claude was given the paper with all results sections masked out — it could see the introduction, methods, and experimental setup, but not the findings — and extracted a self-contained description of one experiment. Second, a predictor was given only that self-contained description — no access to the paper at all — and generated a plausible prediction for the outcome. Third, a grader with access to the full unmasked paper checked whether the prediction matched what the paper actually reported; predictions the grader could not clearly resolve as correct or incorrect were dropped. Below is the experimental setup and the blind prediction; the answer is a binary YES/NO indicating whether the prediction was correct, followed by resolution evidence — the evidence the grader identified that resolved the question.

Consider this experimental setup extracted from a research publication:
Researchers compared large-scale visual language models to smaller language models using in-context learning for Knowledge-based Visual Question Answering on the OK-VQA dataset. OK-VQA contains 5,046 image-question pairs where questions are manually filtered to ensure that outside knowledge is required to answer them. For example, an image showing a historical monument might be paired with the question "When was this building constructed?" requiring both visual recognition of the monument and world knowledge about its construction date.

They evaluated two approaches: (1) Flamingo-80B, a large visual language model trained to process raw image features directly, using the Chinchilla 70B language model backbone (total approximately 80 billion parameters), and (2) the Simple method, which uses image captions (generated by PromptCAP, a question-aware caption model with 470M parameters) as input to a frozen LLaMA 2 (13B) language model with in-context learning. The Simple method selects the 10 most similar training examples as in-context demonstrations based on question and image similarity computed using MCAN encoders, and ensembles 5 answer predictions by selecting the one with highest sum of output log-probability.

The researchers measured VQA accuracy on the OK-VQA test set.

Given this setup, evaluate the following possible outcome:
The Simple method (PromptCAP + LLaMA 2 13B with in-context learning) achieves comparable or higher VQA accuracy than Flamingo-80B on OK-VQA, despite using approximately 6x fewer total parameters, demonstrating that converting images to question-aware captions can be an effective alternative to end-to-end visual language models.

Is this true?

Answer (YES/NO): YES